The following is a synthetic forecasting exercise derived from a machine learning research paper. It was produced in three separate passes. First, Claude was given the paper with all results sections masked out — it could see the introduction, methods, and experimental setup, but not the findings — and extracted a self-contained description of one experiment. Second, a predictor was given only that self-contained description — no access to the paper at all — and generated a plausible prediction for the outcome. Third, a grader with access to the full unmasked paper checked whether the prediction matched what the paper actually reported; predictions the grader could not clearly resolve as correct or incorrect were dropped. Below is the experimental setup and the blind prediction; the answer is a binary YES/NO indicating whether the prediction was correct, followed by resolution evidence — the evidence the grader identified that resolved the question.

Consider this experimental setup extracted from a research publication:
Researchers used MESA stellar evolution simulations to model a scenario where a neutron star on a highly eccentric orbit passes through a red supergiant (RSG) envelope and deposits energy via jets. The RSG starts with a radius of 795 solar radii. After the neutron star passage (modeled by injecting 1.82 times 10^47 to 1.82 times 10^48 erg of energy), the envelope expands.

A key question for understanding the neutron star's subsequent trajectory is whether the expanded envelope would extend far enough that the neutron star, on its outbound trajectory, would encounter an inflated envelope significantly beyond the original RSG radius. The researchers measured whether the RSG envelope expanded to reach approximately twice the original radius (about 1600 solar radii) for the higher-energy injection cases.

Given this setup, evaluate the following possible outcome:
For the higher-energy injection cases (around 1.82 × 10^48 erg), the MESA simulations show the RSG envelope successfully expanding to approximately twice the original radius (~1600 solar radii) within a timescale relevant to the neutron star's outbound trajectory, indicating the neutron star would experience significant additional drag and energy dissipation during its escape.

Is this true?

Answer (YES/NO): YES